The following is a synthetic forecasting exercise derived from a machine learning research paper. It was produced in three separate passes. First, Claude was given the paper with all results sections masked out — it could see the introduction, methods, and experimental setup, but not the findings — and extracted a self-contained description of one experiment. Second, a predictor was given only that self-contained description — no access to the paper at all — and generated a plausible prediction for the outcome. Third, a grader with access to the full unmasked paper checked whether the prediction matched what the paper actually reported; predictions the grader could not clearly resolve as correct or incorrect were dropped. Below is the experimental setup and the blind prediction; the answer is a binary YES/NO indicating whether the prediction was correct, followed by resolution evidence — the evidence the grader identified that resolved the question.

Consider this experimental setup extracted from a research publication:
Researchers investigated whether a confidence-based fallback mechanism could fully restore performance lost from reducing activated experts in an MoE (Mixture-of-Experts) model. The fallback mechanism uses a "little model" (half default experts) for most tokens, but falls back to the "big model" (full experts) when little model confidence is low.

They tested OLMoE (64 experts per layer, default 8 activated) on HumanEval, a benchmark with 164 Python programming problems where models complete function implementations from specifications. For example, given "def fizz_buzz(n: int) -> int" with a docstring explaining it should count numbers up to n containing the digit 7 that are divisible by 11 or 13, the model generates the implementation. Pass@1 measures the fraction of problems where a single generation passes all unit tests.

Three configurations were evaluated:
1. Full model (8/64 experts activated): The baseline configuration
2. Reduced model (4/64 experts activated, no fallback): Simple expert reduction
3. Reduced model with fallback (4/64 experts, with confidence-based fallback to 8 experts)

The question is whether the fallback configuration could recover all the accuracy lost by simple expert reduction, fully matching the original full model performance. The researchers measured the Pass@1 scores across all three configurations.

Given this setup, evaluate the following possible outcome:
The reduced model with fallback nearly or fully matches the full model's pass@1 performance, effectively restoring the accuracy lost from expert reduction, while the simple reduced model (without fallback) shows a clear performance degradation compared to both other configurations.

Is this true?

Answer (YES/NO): YES